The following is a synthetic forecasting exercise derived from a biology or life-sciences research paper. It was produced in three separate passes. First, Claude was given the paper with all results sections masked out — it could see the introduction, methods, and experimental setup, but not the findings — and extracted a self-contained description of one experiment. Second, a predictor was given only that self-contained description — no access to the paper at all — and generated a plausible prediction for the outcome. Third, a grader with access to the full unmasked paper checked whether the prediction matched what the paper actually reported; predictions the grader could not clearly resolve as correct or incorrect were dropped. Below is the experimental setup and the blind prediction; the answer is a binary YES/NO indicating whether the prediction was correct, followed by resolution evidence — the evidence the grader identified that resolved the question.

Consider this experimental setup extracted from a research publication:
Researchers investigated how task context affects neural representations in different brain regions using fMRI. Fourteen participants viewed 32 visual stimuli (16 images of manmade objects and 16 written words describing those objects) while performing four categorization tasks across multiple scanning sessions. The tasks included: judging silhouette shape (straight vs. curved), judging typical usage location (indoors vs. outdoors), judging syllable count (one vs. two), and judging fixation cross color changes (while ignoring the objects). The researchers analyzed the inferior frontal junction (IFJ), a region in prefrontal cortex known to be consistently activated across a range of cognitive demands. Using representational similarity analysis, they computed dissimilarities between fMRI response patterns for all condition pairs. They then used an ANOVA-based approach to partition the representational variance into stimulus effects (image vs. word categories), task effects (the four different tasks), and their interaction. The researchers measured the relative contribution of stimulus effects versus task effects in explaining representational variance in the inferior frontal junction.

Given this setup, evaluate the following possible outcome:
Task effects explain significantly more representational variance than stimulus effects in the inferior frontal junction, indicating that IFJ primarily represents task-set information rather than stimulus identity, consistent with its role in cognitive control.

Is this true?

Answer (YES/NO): YES